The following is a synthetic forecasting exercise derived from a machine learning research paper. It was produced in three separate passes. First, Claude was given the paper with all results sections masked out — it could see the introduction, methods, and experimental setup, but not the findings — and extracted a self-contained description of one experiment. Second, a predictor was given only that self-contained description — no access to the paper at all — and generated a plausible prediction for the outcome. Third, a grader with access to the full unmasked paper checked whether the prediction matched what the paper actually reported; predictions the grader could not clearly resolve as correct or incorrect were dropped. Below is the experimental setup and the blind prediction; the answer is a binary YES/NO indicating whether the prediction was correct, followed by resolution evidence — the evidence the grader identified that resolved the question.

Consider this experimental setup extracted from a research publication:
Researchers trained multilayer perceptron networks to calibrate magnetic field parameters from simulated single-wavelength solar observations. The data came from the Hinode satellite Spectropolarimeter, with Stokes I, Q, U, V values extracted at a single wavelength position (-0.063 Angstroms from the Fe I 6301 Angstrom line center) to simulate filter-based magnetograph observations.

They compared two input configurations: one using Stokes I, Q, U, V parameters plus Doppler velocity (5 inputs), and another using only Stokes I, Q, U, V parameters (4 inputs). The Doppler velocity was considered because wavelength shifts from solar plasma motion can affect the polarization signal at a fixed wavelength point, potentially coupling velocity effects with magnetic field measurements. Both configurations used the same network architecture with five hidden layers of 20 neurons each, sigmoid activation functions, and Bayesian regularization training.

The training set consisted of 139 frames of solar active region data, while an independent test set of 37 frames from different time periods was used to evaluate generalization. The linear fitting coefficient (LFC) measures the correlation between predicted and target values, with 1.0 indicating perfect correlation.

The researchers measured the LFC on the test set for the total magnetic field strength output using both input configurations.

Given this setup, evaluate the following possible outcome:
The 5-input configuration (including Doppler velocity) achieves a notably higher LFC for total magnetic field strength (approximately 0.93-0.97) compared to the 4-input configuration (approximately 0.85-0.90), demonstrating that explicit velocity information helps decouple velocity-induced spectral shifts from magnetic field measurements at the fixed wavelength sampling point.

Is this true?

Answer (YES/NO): NO